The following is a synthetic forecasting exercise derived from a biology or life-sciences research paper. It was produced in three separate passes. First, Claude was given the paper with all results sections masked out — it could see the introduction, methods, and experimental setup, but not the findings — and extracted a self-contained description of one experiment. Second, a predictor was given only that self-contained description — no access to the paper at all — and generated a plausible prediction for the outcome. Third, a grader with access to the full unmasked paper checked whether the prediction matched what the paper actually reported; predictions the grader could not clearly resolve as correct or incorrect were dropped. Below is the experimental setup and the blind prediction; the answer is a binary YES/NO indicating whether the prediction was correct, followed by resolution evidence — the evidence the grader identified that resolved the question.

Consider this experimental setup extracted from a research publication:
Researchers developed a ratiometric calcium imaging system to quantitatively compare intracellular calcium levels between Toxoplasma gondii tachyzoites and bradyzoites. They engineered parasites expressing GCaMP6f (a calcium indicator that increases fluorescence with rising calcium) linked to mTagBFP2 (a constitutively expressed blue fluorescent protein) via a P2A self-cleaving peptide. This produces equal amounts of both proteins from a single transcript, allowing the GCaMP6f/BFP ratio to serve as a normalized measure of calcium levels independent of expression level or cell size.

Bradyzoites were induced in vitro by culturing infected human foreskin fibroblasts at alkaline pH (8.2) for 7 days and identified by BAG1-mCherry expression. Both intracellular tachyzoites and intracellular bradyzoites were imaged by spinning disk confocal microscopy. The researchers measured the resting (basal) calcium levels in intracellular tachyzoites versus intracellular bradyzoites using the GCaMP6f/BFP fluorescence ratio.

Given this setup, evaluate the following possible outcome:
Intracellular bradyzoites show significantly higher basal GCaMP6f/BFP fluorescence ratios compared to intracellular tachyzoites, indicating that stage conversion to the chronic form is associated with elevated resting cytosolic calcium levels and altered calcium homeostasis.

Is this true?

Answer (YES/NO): NO